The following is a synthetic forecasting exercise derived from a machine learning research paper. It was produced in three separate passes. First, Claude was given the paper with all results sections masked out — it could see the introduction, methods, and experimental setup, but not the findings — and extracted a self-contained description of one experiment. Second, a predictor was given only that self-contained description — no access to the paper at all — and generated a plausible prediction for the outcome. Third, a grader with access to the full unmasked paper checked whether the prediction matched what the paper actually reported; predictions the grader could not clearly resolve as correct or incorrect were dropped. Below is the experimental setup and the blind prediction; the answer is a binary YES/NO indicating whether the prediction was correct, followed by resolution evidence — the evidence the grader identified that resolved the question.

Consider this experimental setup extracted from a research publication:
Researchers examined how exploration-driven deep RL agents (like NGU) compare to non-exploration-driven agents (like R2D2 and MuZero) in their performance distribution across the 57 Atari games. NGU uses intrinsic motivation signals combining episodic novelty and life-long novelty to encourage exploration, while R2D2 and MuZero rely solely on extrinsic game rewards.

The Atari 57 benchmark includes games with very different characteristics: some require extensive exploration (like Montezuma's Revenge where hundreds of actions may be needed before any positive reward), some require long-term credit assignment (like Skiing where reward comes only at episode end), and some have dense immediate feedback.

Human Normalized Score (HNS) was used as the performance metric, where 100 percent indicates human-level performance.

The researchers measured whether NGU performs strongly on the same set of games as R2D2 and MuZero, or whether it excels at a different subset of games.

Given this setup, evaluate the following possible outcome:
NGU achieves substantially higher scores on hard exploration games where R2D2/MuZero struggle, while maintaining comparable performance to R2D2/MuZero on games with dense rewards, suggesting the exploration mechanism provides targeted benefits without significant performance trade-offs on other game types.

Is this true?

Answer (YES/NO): NO